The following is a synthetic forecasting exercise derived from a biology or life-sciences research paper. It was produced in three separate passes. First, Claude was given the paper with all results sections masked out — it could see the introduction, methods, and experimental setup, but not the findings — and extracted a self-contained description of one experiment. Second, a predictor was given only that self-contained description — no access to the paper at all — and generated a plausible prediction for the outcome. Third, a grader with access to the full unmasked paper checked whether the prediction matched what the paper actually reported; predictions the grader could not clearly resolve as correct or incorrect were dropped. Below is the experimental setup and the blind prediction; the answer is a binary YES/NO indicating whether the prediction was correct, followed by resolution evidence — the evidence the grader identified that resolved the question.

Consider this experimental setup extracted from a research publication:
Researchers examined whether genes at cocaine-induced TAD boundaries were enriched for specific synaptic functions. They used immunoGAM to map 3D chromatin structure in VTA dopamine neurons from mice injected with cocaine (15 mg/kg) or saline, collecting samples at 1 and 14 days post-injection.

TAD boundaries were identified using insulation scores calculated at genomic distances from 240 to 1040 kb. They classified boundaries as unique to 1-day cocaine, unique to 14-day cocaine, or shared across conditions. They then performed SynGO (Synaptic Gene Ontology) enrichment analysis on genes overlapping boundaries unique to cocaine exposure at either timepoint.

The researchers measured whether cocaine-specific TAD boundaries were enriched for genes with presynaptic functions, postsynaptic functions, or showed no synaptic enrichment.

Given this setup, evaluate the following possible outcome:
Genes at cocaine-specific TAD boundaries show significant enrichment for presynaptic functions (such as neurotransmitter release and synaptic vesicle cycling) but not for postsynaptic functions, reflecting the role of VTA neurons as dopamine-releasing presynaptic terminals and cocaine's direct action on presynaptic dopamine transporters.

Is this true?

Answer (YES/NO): NO